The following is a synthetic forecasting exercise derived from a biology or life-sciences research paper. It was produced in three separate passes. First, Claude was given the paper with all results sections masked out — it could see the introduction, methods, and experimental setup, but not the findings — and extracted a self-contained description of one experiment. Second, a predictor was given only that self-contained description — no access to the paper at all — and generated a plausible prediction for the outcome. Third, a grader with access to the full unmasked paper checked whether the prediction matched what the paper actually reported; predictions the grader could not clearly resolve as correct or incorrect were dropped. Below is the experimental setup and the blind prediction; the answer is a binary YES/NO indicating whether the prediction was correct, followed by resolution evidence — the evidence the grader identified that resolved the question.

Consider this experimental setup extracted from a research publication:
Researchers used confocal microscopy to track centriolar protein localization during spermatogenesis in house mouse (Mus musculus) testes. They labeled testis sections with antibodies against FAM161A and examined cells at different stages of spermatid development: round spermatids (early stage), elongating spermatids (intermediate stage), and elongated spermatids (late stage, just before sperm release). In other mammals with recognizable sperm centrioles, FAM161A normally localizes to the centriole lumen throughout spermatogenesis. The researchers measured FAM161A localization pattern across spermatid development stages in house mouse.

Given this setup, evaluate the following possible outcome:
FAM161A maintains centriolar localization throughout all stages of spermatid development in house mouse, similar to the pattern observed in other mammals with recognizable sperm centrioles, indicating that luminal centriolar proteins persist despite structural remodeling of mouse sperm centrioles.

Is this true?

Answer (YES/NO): NO